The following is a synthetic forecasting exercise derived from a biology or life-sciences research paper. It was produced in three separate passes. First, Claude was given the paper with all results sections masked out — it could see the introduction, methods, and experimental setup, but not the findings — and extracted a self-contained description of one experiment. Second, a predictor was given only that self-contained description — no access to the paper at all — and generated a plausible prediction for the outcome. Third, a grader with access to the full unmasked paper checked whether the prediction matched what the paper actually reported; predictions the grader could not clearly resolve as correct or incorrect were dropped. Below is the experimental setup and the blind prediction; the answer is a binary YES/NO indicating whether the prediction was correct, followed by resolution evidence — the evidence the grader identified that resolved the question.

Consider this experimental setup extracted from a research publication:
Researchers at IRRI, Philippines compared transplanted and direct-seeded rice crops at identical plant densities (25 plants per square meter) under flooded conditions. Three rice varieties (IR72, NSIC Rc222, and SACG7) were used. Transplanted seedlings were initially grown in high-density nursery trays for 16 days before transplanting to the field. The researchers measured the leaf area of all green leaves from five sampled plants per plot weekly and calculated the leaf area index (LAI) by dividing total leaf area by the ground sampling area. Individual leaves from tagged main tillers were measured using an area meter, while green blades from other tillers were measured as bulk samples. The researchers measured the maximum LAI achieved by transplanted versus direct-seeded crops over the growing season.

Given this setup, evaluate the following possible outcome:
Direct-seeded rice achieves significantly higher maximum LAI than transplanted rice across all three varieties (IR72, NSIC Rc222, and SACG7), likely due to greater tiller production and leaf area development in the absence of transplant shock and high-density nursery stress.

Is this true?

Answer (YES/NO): NO